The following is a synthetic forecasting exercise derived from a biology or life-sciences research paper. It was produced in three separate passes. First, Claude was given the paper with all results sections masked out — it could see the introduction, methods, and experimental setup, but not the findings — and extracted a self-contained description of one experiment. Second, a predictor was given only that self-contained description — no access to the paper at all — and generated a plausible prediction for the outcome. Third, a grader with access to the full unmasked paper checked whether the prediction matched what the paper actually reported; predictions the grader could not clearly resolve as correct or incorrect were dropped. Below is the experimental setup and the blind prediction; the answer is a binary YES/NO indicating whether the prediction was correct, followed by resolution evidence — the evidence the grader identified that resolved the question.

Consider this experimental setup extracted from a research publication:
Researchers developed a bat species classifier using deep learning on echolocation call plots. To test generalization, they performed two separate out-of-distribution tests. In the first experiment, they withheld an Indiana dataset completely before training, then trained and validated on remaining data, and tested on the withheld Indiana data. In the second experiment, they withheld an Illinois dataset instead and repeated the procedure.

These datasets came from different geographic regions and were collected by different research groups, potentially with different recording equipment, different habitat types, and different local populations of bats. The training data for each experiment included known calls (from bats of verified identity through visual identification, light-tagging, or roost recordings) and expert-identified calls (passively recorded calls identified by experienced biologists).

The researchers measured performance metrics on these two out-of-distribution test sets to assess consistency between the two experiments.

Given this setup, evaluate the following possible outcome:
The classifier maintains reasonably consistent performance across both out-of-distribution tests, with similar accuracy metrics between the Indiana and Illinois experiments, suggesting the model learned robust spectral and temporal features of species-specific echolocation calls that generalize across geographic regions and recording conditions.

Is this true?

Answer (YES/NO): YES